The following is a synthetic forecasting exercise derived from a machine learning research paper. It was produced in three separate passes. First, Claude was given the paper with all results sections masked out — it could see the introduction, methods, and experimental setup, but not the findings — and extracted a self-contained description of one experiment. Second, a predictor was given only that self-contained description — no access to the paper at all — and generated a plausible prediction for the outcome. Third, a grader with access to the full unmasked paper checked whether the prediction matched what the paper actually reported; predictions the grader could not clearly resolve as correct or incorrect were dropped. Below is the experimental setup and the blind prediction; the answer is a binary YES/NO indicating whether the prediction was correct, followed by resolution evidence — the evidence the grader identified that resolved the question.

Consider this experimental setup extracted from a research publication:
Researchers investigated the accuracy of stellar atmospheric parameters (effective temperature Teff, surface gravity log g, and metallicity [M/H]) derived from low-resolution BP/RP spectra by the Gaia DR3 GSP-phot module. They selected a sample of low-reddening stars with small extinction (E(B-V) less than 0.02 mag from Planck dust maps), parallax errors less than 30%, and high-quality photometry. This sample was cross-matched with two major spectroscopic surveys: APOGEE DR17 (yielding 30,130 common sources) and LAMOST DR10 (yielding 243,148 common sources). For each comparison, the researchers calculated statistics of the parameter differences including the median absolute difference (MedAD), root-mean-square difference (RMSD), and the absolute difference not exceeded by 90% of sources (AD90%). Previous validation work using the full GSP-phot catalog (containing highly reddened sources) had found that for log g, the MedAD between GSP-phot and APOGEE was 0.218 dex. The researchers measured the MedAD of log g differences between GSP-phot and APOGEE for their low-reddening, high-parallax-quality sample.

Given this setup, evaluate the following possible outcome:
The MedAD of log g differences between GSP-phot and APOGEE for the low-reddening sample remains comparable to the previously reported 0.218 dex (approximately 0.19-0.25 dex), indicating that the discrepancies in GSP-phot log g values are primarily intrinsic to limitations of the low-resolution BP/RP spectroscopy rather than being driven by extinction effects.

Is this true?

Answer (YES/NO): NO